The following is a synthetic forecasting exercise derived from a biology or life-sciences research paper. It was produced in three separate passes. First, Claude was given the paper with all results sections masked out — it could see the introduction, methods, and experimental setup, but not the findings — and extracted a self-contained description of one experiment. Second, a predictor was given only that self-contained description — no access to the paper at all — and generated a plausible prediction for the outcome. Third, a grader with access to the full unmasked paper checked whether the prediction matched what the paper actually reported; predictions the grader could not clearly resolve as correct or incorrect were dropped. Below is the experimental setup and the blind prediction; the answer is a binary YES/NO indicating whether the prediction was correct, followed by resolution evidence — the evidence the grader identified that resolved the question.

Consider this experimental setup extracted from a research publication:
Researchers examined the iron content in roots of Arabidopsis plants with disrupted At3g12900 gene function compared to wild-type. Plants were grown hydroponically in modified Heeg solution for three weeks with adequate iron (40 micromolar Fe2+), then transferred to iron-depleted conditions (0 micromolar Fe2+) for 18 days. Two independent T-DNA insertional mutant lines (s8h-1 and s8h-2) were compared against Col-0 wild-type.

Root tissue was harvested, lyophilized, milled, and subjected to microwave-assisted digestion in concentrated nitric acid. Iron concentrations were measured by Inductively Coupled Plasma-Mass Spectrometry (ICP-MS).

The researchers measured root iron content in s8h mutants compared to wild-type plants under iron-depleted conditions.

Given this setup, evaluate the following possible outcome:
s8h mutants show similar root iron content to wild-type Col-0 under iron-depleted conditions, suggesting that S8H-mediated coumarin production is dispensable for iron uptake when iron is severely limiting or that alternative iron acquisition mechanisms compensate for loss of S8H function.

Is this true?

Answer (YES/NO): NO